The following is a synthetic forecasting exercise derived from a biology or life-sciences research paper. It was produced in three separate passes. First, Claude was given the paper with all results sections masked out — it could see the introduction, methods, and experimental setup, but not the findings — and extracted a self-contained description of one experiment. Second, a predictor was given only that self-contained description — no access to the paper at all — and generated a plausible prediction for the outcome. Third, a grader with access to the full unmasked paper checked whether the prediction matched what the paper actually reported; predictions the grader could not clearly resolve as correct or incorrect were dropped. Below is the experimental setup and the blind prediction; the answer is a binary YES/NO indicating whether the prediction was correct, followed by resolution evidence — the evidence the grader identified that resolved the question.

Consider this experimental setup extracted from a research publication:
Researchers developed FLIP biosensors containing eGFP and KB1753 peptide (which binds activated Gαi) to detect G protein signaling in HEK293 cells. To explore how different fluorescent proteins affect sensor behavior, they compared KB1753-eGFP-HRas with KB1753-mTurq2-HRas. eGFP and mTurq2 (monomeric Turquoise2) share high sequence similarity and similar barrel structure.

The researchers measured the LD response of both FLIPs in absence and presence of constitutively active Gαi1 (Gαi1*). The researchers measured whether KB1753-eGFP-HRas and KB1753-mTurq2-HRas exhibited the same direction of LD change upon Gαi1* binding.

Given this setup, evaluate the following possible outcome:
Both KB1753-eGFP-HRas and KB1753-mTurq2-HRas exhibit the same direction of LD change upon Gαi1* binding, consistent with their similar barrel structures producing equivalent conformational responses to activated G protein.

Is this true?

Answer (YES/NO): NO